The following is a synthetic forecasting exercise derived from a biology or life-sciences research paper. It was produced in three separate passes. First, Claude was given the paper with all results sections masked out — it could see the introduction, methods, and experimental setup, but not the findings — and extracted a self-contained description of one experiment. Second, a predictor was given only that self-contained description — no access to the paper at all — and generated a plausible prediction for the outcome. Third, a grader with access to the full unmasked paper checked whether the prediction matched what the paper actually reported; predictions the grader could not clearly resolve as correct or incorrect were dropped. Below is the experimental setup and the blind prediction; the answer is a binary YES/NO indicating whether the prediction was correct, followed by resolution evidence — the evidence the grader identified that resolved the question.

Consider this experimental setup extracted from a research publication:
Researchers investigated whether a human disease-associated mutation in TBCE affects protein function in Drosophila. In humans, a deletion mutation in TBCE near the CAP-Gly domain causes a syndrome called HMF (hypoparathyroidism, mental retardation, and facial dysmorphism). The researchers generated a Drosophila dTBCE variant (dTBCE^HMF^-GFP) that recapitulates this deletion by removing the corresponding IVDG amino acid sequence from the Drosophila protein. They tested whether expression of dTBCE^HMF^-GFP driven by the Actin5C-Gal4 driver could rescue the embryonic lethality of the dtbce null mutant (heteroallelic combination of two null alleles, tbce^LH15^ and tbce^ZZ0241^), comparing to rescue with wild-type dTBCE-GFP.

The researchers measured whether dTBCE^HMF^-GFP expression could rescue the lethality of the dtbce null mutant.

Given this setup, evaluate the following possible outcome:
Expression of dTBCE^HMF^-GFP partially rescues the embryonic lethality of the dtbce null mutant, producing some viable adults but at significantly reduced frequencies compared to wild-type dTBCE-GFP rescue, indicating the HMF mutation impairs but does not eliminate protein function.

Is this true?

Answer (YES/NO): NO